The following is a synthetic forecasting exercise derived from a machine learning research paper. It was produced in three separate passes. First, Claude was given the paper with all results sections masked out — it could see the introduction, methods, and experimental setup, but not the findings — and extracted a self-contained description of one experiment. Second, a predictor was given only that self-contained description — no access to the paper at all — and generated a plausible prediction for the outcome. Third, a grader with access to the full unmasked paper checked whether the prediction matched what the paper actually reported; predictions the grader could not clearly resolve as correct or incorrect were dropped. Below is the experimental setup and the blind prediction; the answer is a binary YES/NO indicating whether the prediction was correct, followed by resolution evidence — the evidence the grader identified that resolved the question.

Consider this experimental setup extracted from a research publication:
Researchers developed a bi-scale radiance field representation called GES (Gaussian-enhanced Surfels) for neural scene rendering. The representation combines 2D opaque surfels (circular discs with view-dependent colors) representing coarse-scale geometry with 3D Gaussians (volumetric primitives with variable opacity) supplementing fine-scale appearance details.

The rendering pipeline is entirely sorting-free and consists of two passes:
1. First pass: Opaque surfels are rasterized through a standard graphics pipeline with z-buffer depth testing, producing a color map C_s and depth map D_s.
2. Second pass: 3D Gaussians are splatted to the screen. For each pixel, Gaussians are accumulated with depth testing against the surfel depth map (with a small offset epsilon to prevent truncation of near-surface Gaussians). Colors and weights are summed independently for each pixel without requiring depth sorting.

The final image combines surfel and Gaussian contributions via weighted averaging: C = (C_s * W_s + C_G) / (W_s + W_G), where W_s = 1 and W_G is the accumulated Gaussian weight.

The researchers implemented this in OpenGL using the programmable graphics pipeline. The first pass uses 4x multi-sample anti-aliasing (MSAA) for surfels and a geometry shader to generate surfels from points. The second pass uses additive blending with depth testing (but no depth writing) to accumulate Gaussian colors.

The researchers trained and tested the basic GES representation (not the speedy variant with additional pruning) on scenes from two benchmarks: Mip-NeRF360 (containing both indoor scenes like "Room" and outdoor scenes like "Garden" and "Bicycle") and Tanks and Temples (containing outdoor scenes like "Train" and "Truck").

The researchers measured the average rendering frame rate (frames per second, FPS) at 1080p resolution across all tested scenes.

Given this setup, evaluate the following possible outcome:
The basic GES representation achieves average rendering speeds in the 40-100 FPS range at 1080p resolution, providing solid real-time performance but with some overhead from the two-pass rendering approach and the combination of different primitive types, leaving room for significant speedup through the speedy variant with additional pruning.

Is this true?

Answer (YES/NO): NO